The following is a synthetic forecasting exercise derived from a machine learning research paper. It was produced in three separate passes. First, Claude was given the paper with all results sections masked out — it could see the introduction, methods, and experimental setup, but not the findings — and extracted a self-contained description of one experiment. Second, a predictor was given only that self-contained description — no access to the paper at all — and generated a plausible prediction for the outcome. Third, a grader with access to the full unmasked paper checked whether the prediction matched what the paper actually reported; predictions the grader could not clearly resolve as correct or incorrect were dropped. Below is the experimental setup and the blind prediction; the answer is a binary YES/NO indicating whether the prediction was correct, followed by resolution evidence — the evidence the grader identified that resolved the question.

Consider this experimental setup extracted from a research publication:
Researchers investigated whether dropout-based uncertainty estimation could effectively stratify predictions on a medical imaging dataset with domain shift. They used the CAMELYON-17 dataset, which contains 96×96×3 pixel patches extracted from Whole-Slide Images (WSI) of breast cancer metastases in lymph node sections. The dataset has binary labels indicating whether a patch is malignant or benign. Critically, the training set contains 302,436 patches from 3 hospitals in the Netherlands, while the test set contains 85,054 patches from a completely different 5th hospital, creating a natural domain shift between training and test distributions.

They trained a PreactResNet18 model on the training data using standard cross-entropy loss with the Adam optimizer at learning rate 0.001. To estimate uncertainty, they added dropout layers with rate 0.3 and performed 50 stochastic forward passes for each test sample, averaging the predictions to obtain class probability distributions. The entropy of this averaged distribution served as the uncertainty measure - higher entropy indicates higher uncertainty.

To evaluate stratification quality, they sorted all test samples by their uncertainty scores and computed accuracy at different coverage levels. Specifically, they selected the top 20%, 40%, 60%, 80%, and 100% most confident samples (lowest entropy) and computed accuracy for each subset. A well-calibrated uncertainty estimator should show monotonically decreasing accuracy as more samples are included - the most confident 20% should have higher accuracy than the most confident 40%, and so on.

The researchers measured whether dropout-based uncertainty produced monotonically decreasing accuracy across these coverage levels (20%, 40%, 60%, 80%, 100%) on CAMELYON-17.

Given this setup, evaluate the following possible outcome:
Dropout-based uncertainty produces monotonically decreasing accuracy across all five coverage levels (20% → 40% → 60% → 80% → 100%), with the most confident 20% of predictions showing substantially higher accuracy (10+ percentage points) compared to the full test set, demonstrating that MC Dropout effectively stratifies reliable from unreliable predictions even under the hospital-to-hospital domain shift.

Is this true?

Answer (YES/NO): NO